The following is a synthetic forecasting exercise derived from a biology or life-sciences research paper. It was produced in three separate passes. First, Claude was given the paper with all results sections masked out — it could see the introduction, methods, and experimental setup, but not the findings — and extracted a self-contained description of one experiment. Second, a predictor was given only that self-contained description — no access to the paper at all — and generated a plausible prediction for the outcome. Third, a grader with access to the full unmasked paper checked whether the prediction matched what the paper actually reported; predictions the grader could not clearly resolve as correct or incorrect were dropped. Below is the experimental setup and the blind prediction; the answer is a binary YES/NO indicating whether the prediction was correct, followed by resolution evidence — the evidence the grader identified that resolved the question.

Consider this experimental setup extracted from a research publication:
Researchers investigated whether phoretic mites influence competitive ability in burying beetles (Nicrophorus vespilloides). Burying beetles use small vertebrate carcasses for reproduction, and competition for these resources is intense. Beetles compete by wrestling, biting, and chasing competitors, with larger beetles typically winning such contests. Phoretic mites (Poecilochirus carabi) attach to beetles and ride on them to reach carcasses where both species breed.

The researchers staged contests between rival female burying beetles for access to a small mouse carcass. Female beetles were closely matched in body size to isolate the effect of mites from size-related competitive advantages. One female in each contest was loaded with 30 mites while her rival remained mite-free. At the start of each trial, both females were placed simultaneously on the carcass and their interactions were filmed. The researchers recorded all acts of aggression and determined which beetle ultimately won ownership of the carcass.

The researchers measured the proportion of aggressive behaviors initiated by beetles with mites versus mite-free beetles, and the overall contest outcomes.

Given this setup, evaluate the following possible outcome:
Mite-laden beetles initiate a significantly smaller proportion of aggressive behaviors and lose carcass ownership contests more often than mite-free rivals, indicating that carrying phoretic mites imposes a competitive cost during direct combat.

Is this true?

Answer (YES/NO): NO